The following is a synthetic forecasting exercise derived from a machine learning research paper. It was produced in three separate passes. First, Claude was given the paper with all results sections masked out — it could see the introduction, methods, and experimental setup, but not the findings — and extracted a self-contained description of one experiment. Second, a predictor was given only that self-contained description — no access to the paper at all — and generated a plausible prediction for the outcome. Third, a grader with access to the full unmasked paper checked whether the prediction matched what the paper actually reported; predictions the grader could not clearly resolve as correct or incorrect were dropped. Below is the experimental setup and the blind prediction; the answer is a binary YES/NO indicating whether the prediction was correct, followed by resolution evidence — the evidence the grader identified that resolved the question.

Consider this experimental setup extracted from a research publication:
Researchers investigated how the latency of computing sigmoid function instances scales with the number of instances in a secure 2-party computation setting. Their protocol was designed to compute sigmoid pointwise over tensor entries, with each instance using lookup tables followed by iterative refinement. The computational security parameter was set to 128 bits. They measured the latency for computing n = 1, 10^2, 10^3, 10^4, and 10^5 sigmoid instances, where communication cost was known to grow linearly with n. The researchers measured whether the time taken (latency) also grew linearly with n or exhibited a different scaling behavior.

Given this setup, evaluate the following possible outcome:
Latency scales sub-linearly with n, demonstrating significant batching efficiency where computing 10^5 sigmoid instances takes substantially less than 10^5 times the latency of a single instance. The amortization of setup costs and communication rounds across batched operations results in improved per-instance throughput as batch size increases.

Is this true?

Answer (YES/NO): YES